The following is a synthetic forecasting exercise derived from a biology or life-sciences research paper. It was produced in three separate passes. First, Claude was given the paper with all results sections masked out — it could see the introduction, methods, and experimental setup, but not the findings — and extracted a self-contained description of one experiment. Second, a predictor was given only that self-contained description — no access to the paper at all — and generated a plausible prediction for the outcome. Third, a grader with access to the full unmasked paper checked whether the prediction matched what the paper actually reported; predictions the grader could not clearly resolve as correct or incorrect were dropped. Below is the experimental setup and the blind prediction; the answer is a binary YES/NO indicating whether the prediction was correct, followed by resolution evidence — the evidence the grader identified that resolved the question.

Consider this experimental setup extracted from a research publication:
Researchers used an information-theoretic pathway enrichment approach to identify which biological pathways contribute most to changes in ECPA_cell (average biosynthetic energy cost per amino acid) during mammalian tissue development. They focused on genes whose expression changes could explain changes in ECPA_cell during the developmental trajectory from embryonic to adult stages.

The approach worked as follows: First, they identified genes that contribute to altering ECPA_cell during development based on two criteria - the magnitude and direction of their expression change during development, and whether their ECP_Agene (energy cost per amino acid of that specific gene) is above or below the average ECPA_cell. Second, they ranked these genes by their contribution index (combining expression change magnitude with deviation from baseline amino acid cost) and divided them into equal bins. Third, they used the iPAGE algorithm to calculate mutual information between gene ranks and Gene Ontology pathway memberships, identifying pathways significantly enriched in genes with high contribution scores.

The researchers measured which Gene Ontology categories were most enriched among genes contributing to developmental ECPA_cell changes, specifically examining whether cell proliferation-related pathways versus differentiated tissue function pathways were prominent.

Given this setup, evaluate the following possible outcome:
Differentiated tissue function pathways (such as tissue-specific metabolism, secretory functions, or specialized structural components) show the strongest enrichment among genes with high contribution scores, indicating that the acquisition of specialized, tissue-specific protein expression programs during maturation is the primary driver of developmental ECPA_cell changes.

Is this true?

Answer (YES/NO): YES